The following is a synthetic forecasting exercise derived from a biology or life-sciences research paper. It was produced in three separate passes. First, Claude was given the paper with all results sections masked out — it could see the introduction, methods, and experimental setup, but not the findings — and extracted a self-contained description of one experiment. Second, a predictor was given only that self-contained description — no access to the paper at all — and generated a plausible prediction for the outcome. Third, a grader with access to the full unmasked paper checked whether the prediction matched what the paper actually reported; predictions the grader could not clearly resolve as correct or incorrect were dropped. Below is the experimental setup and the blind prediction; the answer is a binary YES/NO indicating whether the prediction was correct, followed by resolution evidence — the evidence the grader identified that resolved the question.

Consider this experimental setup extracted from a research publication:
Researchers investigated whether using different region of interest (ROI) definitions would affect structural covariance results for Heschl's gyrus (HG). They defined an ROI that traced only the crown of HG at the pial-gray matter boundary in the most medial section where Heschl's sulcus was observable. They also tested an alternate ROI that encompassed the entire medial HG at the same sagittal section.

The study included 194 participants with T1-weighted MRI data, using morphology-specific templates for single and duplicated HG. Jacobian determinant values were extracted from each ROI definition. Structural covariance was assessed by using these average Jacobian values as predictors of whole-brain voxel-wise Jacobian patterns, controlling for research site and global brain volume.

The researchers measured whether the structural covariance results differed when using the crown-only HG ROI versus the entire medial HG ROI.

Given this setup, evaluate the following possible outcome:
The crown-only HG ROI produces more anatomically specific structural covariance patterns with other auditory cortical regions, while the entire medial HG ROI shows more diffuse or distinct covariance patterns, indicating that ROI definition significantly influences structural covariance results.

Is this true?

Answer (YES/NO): NO